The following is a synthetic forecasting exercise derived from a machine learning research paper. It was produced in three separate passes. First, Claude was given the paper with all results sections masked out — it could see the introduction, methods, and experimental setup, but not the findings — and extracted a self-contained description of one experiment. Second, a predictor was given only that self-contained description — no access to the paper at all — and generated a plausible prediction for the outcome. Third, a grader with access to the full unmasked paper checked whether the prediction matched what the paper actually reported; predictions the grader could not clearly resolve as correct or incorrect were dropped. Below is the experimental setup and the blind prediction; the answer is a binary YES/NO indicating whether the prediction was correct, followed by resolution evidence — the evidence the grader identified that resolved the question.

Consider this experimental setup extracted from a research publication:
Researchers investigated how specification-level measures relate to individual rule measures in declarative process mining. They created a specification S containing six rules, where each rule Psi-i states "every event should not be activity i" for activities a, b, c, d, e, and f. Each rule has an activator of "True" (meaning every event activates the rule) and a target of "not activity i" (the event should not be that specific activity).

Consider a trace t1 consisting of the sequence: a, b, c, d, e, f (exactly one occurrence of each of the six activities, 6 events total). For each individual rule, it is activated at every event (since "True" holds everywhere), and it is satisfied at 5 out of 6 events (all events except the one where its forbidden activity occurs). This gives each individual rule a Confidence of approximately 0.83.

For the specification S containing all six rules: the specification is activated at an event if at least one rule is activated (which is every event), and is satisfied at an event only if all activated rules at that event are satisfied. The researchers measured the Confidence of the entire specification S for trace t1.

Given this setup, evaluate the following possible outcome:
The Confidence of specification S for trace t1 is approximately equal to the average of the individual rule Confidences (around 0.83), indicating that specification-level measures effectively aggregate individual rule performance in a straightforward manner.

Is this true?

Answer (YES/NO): NO